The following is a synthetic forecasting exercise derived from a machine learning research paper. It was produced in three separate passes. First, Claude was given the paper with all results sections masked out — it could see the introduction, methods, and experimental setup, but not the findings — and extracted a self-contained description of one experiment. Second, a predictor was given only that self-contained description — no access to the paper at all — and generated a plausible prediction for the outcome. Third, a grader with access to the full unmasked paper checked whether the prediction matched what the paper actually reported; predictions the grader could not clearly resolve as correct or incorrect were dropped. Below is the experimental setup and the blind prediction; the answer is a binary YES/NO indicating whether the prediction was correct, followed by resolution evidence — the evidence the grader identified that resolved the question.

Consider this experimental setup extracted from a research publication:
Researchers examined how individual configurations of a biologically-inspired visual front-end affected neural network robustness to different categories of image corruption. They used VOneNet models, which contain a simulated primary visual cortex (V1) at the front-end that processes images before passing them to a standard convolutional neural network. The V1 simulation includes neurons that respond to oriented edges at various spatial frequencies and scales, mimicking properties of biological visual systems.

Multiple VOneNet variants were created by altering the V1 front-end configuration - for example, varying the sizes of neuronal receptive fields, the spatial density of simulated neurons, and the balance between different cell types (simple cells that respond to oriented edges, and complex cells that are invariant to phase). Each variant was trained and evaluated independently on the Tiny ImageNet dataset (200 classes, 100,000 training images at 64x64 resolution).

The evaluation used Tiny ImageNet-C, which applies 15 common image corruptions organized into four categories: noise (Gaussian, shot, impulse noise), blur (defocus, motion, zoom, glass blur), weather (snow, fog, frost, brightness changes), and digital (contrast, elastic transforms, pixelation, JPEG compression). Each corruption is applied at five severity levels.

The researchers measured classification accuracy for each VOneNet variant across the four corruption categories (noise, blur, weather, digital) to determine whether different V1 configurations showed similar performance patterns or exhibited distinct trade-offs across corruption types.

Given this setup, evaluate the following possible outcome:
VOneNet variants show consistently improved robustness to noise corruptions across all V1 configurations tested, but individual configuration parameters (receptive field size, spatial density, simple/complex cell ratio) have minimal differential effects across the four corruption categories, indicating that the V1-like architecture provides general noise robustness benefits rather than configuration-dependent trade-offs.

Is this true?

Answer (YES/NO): NO